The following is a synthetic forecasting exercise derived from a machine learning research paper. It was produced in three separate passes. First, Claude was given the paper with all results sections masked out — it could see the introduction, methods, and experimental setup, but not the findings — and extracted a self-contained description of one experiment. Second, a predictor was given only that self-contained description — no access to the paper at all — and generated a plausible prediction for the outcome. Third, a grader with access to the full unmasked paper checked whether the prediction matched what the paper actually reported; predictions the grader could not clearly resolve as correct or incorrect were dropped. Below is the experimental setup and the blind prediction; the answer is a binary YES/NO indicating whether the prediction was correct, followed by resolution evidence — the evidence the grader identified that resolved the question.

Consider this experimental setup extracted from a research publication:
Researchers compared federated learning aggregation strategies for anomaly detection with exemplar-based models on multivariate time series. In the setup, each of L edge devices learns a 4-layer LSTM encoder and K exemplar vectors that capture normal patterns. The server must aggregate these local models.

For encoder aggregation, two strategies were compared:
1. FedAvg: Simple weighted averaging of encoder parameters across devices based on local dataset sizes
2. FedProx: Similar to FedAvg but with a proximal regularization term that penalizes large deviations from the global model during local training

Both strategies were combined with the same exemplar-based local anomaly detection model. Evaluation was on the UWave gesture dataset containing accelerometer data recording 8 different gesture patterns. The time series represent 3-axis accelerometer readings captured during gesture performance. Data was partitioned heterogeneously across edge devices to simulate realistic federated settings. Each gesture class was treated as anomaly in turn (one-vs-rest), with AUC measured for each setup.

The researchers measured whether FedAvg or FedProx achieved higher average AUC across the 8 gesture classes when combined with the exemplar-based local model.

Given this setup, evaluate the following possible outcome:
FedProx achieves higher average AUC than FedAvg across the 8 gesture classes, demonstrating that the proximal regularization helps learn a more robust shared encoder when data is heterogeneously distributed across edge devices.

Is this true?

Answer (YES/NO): YES